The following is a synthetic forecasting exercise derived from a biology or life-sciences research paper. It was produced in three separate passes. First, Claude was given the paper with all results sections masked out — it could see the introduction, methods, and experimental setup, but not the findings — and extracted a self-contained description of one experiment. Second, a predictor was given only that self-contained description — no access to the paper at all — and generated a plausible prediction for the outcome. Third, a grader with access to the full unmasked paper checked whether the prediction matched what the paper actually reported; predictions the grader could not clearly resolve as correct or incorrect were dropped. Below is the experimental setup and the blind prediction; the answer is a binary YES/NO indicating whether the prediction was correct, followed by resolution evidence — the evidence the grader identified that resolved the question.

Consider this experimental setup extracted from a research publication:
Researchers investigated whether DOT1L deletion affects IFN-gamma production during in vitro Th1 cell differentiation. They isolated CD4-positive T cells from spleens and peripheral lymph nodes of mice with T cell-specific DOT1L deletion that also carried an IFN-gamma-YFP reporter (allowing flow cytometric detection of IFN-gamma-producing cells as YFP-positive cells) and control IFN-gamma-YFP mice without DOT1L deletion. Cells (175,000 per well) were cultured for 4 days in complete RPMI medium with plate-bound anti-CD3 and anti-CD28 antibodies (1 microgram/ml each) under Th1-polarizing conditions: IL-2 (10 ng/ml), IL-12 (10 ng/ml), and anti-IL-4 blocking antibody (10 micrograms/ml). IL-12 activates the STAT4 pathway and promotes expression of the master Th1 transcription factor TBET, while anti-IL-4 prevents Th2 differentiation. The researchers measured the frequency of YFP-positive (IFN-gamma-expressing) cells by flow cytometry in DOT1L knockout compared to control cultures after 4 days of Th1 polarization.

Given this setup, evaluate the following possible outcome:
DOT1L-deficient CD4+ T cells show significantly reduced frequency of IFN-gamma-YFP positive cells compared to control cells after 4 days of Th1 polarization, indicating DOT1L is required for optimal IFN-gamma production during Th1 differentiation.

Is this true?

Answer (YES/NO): NO